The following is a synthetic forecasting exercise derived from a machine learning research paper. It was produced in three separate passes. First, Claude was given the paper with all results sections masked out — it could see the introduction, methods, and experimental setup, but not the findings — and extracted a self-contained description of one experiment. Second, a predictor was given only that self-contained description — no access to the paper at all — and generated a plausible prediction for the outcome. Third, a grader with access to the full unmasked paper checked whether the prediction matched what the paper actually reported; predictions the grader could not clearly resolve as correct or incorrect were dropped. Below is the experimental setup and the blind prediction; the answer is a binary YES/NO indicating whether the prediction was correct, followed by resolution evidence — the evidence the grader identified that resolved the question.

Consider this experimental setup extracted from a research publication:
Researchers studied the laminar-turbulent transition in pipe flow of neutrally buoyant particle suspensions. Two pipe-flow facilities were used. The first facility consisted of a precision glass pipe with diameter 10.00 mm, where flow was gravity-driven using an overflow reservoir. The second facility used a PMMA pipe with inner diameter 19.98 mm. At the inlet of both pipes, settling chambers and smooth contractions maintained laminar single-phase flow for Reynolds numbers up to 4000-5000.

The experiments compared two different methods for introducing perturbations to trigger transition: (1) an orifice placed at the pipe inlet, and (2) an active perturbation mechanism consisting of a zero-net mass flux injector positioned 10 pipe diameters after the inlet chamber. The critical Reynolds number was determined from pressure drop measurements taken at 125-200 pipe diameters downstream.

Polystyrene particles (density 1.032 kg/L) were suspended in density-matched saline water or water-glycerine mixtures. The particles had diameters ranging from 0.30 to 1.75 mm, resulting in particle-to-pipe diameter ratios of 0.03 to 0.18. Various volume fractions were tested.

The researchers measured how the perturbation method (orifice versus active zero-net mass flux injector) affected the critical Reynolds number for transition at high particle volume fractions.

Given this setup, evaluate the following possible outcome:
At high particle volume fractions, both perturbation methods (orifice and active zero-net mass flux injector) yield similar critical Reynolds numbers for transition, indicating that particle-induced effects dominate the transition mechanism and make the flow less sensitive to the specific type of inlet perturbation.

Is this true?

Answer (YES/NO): YES